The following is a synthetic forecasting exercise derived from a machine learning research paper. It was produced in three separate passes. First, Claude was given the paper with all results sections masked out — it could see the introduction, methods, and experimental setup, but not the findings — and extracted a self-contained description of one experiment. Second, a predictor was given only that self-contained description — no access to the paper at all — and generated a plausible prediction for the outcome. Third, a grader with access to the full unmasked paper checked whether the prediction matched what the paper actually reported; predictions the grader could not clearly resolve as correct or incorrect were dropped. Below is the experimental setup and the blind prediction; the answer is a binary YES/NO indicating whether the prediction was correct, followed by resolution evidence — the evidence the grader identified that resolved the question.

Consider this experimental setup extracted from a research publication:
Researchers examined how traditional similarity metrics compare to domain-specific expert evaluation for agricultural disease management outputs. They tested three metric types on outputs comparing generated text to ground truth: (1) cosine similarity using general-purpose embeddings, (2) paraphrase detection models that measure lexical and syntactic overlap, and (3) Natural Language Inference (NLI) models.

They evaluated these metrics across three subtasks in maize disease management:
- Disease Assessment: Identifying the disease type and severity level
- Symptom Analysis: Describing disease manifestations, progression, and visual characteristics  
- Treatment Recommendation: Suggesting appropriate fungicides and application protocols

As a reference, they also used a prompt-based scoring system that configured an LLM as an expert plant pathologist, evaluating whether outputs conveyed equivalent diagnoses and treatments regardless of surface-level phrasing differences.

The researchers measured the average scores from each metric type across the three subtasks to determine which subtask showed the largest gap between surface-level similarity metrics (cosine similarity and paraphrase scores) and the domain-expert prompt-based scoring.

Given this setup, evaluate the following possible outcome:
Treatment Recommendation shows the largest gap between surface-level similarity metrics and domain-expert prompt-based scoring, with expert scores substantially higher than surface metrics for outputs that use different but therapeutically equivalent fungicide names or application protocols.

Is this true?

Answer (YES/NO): NO